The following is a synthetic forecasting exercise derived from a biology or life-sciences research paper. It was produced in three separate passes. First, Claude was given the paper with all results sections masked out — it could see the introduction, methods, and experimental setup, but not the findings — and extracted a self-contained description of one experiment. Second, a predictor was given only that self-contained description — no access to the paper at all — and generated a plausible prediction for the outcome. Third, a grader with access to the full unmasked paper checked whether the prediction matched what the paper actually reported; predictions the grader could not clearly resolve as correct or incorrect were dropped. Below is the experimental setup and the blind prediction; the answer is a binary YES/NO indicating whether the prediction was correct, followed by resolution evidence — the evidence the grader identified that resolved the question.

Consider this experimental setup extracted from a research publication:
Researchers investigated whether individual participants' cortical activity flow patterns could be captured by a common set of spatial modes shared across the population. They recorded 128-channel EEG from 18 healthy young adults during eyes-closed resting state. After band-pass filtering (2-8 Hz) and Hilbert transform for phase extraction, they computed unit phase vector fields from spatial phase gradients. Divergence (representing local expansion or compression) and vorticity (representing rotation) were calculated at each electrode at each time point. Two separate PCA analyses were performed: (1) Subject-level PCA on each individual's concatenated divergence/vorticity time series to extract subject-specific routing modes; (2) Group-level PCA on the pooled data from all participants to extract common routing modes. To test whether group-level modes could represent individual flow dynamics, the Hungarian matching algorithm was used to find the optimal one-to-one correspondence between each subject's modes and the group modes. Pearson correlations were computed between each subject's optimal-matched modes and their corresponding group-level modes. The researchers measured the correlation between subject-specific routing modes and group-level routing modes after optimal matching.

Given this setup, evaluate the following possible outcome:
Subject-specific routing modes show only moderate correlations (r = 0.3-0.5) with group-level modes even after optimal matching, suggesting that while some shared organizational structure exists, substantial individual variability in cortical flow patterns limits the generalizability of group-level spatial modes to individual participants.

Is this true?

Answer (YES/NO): NO